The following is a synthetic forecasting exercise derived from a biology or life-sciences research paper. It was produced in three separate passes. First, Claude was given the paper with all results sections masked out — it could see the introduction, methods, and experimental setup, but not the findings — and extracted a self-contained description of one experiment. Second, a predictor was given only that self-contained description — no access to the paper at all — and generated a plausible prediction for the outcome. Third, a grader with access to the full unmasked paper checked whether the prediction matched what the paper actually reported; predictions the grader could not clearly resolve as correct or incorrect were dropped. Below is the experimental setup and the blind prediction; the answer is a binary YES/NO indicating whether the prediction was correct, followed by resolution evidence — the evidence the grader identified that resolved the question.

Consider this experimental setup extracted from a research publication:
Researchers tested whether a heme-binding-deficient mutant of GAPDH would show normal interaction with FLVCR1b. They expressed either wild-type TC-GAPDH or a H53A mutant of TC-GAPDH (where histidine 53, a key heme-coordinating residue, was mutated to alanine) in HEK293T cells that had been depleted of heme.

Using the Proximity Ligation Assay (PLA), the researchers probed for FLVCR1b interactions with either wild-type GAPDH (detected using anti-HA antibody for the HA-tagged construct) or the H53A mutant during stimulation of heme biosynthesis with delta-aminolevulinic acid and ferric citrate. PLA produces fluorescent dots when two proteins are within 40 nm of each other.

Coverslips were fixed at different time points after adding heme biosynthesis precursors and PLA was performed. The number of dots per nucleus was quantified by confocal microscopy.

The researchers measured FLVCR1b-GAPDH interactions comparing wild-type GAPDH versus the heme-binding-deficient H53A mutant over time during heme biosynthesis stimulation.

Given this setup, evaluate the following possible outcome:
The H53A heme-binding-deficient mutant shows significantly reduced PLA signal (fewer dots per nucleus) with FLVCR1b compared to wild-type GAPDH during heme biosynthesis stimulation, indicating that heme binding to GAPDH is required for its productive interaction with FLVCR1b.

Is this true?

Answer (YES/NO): NO